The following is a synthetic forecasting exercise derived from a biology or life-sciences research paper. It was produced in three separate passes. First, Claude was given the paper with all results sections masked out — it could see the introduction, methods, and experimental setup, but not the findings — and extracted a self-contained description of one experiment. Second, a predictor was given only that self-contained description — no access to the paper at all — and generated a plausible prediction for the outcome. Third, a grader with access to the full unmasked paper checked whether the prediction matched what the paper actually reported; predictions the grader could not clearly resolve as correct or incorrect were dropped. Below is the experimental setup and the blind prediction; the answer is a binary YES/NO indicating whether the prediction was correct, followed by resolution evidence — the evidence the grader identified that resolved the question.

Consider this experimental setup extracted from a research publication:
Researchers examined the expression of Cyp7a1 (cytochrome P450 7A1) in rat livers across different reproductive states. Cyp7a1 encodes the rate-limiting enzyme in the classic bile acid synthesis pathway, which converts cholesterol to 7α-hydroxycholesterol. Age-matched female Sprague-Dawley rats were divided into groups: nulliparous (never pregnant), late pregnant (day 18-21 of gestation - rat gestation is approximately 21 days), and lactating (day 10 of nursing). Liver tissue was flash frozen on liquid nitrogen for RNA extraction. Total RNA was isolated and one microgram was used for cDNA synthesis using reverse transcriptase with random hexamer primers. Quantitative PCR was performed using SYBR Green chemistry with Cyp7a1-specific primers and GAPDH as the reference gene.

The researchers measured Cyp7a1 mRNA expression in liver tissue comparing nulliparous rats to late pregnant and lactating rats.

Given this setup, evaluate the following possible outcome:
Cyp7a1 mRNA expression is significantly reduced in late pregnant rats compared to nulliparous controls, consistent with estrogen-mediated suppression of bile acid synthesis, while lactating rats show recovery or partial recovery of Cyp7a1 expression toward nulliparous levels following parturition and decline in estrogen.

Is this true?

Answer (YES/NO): NO